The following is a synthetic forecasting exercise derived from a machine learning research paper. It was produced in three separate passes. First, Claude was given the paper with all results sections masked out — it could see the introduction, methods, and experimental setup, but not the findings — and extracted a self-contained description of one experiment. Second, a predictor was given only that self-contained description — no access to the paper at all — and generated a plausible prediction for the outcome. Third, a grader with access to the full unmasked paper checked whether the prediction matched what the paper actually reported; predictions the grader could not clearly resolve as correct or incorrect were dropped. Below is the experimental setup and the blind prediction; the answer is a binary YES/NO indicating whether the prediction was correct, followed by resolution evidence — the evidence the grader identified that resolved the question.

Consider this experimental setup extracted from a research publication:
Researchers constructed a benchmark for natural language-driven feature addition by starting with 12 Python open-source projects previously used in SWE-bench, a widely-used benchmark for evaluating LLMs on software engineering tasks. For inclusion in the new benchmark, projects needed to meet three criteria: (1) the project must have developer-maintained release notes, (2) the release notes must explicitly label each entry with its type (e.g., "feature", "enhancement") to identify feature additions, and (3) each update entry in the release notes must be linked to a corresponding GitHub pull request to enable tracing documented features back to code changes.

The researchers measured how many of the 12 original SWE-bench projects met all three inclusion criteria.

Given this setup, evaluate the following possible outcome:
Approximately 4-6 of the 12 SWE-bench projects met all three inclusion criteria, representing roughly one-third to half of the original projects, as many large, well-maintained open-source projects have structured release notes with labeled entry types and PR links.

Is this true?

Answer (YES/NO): NO